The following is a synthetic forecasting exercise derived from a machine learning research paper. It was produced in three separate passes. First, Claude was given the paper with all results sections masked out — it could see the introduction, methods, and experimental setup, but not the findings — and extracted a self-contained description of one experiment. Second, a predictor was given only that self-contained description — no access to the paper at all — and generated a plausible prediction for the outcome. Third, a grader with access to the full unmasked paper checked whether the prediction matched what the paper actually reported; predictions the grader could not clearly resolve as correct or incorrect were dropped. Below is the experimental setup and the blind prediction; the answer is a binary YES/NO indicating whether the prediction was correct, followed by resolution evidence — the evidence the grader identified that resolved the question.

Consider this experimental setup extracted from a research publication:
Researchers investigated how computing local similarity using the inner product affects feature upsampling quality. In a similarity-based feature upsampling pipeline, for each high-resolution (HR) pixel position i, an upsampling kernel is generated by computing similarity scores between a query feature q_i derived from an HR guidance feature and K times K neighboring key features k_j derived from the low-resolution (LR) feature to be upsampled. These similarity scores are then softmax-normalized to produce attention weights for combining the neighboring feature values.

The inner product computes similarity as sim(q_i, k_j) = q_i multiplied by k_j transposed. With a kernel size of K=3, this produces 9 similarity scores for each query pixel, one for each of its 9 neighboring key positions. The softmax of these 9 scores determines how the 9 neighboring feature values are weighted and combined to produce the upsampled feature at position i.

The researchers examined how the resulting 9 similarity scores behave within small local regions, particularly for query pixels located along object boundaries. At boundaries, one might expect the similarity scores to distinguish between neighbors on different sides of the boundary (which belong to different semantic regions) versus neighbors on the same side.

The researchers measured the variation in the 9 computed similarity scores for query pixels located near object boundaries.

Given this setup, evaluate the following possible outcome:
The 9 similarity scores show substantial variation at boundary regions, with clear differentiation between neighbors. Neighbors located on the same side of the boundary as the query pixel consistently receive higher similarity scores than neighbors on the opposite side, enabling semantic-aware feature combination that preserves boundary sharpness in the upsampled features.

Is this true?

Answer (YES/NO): NO